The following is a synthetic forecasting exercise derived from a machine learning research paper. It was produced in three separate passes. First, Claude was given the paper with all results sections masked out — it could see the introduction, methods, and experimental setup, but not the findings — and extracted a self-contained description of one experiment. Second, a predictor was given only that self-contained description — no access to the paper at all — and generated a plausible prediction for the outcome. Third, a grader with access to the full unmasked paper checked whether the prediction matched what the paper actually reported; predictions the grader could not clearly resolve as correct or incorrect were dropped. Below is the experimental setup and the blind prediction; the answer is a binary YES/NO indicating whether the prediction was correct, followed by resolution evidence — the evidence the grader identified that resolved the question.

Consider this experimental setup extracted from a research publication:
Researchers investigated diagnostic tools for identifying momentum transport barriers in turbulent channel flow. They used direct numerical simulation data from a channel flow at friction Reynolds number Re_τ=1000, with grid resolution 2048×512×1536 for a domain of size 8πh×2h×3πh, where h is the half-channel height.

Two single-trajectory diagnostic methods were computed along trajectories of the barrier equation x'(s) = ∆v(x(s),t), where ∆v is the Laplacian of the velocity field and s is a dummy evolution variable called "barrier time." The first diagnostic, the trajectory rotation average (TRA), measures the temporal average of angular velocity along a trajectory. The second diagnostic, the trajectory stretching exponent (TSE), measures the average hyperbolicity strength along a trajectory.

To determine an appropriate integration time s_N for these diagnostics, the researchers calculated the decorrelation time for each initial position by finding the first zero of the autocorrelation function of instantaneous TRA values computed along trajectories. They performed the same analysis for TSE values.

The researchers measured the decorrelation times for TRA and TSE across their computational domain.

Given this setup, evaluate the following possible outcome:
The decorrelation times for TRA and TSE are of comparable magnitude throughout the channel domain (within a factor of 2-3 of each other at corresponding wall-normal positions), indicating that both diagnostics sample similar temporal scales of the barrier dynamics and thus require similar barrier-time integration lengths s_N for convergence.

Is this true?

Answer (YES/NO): YES